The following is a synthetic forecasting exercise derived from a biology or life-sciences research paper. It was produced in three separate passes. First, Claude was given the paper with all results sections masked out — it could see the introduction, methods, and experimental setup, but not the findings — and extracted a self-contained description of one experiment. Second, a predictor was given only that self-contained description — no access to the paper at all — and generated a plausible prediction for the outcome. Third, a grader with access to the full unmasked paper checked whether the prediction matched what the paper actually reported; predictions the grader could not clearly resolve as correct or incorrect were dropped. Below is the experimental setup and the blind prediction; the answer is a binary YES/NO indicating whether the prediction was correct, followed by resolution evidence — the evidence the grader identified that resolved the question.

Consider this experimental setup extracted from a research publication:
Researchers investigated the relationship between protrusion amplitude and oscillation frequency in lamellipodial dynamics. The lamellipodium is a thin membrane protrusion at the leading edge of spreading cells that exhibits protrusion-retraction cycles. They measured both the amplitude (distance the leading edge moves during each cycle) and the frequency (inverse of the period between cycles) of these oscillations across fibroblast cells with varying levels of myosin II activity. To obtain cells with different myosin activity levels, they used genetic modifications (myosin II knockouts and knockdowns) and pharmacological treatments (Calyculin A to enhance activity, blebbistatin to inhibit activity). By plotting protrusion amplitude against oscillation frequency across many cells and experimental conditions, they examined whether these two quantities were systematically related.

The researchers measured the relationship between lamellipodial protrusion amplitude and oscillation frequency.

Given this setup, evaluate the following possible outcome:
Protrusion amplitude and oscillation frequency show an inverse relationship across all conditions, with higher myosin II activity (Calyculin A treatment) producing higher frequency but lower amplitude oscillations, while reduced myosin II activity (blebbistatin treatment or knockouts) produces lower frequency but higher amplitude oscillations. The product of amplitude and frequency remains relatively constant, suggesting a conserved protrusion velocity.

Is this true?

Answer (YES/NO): NO